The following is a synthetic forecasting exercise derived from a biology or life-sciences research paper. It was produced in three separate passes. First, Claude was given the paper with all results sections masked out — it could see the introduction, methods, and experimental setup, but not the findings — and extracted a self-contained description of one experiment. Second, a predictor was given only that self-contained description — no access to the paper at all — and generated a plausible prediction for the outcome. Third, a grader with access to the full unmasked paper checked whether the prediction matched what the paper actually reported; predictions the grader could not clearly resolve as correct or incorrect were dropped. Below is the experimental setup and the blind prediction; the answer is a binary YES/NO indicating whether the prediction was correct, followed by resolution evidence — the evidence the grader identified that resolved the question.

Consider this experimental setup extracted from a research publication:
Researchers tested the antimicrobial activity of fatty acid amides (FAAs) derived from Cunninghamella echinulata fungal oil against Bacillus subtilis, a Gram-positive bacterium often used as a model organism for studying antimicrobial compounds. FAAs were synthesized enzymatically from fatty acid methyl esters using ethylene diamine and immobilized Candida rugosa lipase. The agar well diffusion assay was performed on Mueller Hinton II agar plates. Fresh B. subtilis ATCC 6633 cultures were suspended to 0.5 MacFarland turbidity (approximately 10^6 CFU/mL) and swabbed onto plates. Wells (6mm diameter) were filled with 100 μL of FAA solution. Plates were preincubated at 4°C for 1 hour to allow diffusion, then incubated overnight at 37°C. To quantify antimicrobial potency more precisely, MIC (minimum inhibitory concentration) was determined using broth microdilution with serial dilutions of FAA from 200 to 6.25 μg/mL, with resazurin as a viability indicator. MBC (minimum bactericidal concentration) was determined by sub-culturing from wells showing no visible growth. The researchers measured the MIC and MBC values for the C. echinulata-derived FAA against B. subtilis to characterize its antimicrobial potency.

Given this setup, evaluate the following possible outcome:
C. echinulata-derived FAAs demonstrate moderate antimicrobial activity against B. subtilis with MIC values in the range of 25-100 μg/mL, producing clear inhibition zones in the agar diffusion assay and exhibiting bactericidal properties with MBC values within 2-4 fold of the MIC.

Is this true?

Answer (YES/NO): YES